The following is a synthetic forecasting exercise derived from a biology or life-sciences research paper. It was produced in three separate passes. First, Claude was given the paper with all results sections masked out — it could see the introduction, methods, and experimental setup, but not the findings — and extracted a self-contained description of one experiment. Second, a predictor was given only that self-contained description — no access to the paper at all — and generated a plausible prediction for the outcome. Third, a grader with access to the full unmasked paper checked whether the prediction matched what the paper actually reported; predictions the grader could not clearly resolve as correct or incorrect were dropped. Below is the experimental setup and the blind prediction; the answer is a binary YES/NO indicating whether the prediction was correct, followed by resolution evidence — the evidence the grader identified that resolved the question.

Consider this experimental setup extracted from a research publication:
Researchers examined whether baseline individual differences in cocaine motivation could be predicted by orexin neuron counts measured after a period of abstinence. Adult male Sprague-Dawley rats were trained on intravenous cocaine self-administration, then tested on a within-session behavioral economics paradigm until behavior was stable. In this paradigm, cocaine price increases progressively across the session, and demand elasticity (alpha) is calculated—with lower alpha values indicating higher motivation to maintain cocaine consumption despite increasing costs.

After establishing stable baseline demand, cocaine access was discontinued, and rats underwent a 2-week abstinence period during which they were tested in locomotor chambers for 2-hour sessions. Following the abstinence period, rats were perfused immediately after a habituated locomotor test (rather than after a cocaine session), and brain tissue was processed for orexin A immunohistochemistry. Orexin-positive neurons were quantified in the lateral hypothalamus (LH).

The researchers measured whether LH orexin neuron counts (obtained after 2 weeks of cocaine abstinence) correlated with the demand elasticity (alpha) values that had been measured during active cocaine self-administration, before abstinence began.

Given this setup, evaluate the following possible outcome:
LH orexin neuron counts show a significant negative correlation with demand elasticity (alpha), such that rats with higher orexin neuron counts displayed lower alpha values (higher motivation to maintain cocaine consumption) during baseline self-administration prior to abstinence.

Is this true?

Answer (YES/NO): YES